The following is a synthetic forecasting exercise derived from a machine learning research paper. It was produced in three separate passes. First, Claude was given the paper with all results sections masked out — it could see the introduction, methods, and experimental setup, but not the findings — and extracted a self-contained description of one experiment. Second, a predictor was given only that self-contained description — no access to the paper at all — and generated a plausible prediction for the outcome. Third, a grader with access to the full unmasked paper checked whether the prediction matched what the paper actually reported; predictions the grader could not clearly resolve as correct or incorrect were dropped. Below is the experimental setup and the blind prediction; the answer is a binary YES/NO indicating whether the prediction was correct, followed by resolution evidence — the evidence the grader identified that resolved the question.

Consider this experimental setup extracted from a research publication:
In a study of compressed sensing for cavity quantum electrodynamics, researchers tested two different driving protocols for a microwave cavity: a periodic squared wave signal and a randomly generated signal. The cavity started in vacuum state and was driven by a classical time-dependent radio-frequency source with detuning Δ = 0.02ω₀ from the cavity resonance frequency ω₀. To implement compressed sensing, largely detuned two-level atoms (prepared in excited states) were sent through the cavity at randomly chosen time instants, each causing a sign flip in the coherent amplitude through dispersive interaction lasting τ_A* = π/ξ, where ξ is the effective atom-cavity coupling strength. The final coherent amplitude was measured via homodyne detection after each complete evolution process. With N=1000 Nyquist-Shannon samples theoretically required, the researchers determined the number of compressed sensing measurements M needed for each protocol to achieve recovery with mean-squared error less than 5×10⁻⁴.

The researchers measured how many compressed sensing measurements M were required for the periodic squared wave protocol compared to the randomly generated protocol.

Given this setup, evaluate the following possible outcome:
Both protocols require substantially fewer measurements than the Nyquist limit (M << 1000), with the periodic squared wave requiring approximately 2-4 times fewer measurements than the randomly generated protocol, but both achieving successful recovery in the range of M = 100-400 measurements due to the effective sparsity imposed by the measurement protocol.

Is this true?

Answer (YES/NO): NO